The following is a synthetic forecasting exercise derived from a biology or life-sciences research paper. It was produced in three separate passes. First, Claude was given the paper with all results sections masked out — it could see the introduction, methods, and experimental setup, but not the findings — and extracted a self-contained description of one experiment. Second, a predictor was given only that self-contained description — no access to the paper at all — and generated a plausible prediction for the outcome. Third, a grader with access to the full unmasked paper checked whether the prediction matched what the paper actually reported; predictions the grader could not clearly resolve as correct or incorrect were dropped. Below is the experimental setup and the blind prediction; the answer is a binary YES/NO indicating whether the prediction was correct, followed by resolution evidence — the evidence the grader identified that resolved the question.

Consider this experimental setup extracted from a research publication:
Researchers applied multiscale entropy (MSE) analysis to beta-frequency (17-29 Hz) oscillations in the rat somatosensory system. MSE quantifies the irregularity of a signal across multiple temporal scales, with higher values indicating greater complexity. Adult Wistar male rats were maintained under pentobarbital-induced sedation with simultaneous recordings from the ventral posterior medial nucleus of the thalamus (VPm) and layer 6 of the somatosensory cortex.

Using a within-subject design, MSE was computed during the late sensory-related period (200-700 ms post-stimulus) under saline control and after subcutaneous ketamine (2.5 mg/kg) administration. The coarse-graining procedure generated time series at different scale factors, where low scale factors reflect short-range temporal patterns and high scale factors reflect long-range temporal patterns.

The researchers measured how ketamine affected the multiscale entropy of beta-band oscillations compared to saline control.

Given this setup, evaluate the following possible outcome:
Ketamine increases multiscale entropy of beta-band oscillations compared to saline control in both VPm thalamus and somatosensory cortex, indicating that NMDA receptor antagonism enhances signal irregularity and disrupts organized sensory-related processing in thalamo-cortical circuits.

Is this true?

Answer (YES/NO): NO